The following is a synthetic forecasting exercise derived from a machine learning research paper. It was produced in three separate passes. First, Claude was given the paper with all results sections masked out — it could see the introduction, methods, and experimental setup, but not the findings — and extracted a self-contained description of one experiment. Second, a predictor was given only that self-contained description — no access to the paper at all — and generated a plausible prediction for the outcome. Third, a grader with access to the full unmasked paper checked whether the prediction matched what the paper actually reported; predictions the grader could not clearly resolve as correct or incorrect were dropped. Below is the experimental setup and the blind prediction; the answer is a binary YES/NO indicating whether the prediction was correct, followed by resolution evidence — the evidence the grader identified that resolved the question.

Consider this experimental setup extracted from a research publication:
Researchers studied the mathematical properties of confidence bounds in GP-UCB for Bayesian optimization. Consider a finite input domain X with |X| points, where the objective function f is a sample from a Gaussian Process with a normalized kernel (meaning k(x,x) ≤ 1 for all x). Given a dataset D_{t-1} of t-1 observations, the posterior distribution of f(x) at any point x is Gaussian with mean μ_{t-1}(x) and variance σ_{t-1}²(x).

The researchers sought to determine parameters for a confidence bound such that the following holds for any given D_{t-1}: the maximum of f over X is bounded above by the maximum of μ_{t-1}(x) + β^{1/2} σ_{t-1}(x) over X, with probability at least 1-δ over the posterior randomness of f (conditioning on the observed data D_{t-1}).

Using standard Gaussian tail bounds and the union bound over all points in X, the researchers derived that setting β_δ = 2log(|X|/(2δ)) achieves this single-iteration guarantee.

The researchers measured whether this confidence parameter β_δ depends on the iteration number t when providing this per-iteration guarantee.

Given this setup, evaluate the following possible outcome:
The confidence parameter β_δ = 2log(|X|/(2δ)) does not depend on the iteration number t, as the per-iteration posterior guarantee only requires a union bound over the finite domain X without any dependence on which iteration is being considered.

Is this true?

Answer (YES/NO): YES